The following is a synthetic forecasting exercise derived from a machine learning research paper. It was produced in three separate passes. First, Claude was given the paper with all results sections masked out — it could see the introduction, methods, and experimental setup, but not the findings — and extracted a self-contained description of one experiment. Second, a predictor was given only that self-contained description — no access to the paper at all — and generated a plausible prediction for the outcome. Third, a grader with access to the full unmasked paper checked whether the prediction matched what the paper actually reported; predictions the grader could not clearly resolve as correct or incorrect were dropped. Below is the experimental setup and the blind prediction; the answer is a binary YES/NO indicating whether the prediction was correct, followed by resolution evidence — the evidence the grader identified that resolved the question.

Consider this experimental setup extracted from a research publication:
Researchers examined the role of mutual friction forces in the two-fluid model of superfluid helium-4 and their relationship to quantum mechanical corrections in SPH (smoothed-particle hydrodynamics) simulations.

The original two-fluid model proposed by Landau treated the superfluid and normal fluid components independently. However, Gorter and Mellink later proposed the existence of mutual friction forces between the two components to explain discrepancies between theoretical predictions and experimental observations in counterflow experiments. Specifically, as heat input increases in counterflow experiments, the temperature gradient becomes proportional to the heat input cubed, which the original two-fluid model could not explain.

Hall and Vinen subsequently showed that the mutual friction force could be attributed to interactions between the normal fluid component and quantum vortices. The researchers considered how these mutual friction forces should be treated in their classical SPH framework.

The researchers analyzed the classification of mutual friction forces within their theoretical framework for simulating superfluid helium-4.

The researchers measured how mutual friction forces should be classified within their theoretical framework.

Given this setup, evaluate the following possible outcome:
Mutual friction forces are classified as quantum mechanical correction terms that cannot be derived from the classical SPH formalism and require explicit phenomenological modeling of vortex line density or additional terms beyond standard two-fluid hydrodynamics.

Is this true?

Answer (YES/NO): YES